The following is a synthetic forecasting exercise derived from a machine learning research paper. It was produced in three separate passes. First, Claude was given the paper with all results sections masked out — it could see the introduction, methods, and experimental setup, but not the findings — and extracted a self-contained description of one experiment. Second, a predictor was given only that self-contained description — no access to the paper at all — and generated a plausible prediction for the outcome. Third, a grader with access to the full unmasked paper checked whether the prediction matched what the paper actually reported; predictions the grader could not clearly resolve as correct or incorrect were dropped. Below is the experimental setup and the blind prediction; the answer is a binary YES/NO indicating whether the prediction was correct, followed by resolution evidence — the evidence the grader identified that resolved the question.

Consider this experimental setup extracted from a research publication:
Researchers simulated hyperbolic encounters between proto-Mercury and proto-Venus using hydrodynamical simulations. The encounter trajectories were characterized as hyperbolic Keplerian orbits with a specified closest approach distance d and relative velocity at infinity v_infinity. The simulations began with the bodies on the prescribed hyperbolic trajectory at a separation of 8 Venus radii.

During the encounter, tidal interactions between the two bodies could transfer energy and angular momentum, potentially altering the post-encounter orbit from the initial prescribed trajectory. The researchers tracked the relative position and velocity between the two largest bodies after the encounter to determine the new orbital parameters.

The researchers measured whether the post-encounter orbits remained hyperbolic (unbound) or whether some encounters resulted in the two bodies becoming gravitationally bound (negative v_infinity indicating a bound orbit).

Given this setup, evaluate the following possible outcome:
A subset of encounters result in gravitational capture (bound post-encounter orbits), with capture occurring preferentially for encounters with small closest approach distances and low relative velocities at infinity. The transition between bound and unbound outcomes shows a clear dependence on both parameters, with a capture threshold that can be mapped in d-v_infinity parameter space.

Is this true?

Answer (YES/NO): YES